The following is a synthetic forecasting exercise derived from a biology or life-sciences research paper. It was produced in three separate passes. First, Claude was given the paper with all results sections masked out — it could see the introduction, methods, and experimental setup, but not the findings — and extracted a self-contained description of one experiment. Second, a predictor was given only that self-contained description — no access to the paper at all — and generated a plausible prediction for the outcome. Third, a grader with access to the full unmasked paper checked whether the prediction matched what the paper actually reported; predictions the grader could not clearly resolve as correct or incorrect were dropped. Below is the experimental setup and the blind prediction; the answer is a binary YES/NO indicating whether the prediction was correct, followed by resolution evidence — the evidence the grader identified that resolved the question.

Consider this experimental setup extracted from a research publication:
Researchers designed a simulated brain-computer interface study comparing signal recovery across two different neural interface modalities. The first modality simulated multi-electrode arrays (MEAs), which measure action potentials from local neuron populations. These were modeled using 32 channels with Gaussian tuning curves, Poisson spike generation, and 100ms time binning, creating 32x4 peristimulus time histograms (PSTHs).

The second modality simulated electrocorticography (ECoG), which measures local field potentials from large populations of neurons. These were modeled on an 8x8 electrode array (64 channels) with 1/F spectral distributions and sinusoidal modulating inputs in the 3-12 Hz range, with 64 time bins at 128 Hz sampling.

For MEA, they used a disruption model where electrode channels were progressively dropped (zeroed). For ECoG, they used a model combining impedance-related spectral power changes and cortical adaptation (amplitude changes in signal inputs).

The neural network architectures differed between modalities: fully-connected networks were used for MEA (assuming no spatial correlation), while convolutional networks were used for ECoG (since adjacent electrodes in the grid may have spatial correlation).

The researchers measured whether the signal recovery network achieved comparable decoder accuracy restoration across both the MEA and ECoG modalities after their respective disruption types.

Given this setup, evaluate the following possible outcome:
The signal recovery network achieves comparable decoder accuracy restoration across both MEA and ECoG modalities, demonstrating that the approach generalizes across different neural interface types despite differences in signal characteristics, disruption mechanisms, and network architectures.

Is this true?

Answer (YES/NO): NO